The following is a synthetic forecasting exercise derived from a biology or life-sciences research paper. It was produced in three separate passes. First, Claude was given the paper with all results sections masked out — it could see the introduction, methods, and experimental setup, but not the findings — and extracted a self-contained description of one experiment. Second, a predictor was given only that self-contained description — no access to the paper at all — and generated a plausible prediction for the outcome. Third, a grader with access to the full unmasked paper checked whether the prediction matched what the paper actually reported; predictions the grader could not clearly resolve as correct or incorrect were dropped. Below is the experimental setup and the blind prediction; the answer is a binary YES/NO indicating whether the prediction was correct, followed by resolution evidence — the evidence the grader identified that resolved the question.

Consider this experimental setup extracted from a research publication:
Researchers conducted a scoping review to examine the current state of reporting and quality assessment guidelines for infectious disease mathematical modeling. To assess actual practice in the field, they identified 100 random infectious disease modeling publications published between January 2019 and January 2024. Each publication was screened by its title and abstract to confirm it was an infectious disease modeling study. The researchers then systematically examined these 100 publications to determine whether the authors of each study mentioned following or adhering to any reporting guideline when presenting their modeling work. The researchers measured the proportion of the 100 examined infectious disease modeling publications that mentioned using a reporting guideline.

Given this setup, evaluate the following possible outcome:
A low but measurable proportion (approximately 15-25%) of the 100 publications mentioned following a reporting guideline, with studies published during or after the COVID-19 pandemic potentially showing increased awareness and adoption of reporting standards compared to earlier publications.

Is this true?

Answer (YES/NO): NO